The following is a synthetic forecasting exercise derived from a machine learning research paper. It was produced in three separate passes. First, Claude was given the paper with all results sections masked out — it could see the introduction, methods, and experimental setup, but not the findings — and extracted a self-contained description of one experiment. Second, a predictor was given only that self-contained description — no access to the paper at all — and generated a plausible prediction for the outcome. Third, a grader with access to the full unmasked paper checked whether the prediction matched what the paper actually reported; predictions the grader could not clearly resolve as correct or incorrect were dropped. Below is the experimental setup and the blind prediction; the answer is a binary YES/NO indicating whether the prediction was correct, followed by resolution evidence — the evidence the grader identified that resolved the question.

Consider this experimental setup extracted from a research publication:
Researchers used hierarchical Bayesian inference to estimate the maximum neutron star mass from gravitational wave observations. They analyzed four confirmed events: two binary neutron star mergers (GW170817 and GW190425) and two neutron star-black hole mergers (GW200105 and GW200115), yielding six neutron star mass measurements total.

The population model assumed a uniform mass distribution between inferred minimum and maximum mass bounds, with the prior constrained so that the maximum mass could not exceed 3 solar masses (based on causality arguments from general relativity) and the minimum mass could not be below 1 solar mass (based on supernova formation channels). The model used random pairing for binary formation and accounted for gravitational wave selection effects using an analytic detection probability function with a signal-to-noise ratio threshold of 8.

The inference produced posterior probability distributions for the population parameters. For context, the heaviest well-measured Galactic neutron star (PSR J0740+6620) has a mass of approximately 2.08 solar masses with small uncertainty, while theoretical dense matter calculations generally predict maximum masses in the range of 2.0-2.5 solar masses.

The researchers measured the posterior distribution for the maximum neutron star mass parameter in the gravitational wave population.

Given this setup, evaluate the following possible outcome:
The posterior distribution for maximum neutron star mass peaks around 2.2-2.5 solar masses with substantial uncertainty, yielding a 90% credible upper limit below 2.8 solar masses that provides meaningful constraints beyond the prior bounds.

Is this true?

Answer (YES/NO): NO